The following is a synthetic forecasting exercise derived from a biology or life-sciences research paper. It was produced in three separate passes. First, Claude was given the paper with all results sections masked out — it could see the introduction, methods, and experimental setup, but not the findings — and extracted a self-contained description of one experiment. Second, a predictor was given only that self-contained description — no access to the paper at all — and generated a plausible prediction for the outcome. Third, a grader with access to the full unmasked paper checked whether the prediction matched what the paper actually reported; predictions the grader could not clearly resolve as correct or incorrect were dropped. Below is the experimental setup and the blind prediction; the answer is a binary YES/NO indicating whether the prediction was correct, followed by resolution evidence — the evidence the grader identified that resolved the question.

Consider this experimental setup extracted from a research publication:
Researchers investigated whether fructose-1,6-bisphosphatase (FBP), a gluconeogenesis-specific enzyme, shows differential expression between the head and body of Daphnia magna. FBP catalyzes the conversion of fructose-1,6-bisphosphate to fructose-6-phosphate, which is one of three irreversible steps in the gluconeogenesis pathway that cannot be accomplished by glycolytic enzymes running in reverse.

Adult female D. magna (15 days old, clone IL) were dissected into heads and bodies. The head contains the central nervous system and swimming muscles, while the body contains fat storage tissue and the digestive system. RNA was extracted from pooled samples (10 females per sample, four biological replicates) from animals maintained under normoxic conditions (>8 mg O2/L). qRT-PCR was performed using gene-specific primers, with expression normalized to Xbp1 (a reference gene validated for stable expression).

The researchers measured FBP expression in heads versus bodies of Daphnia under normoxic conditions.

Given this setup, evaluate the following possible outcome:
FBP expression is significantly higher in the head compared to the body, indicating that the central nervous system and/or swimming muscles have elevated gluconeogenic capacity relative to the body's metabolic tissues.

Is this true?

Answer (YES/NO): NO